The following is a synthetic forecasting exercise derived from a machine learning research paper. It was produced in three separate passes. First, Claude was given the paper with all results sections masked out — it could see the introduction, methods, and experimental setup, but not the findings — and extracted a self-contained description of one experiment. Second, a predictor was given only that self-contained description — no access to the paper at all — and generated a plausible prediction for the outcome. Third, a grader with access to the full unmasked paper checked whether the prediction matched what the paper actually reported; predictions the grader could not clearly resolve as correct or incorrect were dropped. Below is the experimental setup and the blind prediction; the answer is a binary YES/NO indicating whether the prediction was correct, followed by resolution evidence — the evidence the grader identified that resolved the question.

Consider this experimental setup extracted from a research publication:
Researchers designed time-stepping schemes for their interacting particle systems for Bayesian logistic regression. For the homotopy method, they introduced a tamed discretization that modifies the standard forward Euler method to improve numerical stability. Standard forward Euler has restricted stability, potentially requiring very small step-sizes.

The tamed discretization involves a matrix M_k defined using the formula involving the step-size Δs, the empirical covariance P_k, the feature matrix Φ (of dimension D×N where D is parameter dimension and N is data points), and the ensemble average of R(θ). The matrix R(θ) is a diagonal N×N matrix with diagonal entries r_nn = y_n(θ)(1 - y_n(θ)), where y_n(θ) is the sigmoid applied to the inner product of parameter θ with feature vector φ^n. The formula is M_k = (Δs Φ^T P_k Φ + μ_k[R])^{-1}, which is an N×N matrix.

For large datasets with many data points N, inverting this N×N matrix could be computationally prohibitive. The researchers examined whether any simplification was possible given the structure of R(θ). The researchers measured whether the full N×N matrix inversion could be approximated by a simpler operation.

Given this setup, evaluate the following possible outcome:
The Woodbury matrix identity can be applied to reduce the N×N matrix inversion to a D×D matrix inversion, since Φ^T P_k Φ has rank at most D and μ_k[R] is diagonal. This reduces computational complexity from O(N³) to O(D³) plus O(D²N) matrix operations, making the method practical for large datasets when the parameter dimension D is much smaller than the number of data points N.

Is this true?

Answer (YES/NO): NO